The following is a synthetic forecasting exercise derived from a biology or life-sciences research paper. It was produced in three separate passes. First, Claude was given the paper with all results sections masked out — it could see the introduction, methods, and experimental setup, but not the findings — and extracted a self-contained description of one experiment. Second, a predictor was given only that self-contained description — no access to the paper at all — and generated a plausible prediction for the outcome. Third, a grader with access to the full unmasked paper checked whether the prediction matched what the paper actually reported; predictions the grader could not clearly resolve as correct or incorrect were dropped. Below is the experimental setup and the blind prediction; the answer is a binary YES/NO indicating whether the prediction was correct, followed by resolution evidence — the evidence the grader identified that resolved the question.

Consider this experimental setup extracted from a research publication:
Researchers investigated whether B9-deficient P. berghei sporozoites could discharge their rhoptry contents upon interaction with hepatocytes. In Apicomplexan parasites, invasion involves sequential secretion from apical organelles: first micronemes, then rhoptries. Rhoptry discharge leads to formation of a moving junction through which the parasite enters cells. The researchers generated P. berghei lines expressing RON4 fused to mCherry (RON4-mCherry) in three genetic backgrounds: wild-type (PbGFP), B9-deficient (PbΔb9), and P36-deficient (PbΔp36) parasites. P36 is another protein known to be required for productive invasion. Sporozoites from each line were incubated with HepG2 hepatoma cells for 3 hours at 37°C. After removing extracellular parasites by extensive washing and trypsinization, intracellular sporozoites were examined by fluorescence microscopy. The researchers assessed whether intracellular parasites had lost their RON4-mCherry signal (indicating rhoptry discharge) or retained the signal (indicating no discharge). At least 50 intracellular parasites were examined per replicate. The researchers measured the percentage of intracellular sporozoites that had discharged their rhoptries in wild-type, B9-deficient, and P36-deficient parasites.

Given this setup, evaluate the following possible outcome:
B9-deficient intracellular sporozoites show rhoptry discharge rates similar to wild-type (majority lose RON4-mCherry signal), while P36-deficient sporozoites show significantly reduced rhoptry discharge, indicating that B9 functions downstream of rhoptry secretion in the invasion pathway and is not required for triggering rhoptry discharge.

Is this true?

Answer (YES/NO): NO